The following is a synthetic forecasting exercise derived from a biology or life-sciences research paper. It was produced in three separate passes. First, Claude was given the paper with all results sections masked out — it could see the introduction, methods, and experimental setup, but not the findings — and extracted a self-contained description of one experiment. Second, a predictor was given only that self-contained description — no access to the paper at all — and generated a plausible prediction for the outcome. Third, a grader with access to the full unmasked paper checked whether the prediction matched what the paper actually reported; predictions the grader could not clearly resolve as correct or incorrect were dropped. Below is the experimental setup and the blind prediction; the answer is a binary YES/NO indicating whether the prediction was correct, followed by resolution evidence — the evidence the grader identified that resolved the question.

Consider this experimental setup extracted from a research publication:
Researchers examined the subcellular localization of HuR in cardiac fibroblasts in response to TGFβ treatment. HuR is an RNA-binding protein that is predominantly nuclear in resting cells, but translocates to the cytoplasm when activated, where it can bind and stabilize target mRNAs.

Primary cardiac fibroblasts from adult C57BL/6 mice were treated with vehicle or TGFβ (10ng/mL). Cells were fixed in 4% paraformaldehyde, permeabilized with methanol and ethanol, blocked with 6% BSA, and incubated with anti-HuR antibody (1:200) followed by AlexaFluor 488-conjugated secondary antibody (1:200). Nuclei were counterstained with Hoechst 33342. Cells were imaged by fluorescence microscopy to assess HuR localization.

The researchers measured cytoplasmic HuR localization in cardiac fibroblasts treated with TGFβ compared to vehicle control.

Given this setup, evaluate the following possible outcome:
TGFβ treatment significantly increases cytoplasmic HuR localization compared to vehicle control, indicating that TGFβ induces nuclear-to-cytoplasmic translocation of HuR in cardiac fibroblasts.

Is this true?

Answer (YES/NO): YES